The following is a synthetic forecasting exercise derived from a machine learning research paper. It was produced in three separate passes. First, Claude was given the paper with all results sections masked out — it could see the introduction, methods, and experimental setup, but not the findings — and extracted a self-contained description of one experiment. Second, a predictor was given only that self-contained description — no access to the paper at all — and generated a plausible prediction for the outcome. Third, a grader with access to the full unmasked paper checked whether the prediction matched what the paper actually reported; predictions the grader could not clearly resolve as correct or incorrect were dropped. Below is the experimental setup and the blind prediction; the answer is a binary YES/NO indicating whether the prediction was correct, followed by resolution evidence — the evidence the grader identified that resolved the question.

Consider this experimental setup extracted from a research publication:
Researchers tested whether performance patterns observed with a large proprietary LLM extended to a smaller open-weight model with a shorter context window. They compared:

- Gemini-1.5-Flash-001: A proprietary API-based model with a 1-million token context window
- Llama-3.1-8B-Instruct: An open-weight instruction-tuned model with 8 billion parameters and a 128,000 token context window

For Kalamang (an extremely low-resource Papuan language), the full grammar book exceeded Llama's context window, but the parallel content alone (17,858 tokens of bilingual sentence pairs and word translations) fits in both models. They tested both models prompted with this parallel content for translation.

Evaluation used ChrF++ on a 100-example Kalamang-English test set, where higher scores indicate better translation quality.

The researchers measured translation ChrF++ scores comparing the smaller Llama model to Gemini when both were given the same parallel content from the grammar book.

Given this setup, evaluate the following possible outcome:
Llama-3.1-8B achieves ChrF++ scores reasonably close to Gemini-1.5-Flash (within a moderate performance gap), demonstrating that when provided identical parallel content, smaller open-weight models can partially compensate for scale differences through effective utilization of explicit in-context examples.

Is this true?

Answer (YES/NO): NO